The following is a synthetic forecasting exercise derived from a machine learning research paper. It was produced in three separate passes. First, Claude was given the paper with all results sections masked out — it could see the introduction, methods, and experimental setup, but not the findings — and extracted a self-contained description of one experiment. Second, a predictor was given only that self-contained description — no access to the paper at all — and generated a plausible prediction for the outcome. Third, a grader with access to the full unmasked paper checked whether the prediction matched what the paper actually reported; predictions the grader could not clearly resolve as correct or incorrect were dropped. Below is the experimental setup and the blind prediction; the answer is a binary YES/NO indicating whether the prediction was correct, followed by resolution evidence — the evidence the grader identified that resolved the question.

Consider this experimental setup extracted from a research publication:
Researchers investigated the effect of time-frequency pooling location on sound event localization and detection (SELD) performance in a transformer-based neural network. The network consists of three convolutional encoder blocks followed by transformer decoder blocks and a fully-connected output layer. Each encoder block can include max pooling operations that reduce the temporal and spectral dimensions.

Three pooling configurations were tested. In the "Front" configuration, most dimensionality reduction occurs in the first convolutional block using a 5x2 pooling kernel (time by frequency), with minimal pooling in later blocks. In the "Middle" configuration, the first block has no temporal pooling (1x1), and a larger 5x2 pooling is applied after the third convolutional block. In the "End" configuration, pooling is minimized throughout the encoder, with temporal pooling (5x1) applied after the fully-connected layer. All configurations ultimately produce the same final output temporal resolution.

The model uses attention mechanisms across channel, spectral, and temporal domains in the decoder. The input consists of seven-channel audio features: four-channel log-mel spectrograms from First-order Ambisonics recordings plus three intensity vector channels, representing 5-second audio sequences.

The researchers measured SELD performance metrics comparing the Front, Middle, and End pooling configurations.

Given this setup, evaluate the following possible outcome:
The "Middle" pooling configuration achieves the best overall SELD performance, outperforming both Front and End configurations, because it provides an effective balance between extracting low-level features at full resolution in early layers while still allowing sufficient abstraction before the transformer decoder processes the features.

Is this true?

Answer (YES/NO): NO